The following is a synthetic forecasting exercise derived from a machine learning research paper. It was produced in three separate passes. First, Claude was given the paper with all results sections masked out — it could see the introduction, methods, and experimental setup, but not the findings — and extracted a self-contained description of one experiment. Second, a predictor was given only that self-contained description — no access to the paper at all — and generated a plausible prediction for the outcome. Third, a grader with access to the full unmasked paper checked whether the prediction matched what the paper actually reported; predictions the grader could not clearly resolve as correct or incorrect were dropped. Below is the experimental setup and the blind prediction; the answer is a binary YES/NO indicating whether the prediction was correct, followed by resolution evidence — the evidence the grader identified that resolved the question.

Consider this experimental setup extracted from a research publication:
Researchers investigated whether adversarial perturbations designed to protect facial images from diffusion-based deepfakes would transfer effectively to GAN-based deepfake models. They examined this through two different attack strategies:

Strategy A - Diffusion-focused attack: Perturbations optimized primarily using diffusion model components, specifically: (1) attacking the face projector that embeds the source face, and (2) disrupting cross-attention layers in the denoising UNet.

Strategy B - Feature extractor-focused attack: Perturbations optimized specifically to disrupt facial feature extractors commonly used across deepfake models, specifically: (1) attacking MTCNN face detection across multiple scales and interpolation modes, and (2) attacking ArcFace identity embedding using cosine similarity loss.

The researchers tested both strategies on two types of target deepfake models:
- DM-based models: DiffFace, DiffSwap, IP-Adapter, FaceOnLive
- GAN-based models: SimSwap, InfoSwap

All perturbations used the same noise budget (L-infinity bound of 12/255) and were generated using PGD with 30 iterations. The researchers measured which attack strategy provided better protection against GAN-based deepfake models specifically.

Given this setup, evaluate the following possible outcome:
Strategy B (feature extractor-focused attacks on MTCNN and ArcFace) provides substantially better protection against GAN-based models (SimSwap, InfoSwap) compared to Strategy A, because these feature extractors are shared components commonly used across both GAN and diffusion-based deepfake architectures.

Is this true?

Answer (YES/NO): YES